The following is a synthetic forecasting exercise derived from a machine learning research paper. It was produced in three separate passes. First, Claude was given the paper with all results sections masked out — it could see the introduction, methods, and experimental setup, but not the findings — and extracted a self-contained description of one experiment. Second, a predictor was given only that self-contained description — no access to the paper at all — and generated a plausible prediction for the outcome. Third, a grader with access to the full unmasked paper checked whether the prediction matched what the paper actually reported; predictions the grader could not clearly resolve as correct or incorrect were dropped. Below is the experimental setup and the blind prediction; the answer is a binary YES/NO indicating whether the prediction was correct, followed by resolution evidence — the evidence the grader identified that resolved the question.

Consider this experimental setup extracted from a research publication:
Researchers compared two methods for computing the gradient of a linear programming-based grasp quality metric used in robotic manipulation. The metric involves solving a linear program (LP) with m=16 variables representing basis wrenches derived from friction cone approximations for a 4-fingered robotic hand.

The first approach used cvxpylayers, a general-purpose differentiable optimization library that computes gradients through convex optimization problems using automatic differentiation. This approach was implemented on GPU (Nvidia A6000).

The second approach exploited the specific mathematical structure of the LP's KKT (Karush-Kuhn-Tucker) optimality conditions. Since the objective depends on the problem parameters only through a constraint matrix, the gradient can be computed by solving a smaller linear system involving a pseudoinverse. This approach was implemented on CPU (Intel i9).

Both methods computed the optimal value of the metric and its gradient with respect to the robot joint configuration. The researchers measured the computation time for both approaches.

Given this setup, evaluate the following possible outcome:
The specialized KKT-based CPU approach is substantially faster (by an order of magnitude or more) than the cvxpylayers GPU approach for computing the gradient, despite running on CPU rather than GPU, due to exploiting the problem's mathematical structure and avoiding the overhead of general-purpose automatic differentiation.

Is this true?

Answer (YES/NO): YES